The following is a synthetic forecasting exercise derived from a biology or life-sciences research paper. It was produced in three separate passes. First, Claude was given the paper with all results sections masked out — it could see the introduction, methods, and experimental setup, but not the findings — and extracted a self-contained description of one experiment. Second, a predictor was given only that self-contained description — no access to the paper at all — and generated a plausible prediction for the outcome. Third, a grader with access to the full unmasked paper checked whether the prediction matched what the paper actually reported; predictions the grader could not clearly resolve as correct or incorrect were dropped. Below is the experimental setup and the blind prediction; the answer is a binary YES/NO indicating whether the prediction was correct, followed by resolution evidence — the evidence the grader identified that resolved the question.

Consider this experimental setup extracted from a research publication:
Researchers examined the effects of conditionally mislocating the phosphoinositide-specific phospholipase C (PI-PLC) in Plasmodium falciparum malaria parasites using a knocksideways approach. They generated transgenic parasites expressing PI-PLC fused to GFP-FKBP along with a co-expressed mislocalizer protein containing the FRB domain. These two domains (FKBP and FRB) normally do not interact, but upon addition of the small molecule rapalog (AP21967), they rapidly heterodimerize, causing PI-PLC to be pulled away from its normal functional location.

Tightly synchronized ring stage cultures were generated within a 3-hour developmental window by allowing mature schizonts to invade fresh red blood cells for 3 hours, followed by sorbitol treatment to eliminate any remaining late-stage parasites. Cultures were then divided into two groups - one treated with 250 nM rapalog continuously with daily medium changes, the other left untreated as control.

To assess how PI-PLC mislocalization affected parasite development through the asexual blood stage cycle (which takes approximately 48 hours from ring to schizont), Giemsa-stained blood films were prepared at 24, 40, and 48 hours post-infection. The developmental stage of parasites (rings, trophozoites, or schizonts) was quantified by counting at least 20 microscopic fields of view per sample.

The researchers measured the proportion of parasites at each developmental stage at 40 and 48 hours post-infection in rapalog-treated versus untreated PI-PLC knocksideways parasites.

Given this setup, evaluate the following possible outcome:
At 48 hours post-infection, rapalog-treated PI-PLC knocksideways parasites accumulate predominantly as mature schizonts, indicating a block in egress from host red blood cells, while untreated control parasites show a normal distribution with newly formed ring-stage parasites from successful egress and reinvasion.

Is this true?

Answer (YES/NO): NO